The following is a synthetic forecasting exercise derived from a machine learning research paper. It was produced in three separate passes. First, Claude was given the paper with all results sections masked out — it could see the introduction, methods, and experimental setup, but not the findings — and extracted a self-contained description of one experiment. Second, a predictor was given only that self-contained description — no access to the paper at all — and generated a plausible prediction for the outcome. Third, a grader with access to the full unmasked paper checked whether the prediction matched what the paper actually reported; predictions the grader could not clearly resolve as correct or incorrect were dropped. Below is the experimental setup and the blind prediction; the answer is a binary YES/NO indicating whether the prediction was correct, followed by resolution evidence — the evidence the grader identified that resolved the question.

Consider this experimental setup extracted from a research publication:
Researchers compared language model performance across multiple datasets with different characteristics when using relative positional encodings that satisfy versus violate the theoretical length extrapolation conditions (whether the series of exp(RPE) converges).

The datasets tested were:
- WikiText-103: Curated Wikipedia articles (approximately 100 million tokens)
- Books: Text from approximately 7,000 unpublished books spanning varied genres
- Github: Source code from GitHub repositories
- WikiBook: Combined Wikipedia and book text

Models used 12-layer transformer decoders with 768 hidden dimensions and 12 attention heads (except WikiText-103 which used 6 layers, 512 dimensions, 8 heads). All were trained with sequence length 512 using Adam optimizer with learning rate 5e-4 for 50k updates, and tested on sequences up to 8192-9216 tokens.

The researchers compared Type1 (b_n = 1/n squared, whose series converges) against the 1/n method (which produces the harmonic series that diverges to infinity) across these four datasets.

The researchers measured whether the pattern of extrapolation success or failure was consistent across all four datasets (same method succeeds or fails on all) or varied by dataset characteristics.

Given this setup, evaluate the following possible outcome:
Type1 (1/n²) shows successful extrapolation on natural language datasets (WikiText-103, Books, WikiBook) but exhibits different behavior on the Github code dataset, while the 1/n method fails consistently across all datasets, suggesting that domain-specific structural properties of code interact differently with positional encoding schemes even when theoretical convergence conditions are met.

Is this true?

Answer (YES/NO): NO